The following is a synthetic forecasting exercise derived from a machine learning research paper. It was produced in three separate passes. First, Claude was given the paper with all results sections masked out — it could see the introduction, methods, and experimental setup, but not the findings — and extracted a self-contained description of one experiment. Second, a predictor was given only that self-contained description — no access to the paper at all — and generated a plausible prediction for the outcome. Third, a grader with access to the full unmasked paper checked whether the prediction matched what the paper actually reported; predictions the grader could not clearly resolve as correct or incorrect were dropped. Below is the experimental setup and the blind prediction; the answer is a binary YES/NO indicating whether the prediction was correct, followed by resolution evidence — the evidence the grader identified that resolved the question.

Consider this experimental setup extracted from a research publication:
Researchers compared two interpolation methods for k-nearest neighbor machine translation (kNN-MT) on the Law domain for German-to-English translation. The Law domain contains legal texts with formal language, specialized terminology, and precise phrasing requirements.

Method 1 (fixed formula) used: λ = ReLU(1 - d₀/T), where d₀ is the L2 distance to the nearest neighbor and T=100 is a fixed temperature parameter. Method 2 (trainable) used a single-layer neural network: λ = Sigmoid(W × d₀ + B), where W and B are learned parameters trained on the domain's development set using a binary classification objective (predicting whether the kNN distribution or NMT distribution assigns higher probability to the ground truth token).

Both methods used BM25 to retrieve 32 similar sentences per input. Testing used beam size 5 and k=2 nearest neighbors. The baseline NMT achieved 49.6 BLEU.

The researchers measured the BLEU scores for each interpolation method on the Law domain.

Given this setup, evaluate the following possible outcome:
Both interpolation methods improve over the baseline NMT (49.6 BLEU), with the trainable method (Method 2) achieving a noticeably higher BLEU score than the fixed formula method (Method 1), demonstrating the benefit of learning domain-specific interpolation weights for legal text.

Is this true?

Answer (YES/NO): NO